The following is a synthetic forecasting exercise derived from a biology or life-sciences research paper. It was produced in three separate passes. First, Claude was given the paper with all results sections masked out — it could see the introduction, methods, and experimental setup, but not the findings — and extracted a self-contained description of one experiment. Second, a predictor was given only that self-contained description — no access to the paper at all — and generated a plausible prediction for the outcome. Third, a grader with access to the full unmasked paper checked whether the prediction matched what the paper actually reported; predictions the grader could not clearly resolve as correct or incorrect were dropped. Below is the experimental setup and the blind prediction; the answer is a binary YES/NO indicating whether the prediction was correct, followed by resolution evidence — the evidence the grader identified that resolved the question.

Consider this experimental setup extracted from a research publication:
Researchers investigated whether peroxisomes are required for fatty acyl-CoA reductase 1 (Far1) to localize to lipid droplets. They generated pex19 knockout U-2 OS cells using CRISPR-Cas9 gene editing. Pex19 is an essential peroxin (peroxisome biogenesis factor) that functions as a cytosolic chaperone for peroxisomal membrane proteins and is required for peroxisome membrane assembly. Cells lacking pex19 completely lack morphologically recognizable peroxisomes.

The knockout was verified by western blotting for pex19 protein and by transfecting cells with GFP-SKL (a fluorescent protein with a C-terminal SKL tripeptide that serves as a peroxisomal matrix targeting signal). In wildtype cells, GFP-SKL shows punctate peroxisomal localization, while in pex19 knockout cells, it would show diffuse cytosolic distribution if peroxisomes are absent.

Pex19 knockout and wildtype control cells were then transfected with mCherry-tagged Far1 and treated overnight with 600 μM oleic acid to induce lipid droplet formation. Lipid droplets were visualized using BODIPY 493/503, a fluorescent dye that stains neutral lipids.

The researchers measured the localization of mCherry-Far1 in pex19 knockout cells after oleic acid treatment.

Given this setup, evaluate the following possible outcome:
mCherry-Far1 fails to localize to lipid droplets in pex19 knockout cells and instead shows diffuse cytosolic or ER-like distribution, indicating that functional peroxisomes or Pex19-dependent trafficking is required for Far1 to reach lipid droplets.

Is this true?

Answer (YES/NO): NO